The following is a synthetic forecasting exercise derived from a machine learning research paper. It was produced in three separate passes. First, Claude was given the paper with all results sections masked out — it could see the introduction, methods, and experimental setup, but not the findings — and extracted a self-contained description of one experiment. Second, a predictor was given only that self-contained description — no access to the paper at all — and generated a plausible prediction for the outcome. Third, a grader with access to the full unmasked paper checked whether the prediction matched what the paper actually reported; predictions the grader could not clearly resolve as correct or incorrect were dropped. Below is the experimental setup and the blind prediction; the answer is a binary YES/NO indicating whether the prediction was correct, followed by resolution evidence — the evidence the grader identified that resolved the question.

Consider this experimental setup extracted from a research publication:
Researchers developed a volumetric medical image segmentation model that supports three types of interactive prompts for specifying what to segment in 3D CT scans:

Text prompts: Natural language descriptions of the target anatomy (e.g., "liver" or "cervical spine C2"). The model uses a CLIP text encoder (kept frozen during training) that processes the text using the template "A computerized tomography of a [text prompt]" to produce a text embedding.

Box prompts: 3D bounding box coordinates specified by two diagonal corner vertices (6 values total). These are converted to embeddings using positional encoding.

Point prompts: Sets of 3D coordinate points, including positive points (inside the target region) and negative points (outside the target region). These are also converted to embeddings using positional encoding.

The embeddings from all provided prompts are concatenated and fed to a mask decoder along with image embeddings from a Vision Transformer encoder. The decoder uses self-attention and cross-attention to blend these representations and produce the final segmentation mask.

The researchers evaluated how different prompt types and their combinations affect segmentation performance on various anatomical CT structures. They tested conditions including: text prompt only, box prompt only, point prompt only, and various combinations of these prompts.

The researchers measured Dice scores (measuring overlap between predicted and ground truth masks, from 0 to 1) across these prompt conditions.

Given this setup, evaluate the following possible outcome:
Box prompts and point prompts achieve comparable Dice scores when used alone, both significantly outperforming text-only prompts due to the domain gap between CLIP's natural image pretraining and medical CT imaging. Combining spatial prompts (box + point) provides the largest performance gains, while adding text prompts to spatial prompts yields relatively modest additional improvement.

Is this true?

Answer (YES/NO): NO